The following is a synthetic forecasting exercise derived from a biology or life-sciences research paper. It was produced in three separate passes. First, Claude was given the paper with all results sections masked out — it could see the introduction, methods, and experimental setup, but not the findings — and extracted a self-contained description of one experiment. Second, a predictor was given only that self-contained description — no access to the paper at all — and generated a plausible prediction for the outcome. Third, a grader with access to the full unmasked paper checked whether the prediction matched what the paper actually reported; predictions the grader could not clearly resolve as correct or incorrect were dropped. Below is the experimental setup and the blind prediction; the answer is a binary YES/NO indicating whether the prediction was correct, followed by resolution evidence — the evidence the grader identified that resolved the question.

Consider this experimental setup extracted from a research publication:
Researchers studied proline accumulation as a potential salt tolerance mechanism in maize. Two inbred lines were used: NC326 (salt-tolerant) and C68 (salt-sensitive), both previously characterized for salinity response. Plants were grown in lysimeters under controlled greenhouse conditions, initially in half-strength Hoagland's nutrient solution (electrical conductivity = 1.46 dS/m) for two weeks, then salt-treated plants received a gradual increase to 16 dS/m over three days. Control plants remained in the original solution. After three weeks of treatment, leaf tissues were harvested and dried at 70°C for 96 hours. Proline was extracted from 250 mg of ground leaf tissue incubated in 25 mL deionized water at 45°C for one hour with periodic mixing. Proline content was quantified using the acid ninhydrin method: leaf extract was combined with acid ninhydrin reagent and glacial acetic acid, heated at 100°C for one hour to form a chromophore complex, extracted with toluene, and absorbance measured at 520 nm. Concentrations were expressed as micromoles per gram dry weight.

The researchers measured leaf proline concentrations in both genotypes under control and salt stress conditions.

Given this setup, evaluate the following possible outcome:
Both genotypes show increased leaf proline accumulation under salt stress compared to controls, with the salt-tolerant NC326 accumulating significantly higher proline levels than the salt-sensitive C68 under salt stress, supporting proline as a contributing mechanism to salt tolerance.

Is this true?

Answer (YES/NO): YES